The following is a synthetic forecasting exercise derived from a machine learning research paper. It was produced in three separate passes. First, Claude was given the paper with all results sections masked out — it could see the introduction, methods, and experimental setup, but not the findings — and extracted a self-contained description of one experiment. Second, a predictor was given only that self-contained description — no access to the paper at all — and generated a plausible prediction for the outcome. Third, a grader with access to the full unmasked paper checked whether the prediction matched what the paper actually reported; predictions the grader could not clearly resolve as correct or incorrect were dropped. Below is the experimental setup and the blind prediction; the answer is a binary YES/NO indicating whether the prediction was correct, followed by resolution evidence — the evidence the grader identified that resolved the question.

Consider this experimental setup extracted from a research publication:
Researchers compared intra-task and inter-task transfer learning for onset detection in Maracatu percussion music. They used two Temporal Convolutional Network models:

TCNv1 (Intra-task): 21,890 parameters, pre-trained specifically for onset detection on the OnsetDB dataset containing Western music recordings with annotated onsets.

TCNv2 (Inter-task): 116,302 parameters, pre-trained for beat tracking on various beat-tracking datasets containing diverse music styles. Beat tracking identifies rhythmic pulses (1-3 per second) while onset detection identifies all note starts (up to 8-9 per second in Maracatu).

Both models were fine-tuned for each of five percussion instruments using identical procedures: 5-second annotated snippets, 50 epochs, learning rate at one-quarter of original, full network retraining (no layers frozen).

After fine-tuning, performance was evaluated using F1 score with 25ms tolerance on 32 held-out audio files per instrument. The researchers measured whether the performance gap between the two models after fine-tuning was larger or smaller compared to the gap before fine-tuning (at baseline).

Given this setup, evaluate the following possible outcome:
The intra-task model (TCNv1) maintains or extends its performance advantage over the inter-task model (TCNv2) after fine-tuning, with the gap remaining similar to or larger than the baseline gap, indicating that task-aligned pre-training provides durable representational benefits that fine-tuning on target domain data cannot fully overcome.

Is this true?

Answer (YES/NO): NO